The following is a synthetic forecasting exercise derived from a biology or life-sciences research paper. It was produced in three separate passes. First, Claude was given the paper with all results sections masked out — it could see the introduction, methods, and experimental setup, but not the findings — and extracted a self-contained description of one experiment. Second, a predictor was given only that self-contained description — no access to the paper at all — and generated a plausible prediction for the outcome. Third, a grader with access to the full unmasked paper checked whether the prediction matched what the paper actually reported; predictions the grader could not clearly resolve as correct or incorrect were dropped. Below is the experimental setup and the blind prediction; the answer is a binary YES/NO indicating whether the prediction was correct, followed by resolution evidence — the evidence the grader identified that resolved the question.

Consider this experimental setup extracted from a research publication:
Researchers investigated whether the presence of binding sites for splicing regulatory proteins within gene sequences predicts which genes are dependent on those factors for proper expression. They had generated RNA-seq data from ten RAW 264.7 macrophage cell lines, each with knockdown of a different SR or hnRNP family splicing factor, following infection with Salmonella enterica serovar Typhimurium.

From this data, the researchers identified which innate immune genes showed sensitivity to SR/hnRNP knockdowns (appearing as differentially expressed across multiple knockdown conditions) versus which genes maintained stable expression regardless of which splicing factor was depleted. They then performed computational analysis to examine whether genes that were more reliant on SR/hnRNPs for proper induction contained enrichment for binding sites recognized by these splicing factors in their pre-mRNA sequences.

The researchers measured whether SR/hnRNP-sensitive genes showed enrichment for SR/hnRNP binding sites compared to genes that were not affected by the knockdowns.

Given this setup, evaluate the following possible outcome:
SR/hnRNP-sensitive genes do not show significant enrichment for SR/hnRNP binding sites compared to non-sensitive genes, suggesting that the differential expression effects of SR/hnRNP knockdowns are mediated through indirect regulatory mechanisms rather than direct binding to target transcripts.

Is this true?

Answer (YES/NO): NO